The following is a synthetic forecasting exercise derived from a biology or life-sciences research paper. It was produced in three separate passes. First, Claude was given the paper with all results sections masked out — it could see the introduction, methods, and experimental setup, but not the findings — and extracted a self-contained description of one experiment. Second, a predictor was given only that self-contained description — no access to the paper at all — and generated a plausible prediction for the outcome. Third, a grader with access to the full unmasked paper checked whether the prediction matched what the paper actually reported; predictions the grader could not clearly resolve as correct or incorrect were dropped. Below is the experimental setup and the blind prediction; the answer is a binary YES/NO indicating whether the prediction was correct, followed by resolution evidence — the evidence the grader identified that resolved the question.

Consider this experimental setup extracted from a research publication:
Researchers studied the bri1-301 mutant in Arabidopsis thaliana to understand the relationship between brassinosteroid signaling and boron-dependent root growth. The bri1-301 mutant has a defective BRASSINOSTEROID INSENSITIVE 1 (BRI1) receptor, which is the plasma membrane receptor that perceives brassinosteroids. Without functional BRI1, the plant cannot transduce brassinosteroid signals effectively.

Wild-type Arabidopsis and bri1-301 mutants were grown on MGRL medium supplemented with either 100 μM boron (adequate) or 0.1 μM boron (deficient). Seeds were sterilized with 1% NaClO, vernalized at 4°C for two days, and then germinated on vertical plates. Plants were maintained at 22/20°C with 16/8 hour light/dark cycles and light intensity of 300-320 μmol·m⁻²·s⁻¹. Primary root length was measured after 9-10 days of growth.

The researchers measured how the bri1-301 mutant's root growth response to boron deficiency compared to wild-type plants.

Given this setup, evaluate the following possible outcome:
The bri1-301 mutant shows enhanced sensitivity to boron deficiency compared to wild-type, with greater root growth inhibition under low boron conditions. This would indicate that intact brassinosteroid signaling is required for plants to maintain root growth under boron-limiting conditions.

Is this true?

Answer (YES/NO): NO